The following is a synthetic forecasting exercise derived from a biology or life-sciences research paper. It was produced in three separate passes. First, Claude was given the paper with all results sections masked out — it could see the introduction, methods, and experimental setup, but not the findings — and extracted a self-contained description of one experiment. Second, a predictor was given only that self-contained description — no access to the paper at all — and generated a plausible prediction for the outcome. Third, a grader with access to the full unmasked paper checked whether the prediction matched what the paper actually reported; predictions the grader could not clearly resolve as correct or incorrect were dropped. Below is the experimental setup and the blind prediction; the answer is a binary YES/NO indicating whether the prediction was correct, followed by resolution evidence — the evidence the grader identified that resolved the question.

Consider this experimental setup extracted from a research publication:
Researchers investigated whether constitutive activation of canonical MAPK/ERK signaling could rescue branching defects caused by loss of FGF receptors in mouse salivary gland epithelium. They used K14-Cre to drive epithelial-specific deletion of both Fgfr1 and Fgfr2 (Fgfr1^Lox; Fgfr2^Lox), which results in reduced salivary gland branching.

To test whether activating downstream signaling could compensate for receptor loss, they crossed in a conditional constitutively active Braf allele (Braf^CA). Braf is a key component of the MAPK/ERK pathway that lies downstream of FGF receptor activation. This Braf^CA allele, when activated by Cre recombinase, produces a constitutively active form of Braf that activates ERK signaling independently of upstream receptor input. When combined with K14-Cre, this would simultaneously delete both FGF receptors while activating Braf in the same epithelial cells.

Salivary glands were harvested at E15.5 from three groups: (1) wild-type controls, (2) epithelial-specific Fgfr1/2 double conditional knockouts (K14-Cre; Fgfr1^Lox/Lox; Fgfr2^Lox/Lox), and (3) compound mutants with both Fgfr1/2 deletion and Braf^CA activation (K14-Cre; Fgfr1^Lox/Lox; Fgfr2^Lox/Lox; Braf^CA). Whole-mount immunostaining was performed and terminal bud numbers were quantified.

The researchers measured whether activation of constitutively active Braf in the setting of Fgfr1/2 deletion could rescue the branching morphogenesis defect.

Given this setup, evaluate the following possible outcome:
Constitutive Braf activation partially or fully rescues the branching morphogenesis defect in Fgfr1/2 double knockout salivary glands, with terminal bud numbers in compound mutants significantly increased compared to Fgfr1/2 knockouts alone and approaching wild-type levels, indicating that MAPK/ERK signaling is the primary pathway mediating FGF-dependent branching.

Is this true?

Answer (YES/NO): NO